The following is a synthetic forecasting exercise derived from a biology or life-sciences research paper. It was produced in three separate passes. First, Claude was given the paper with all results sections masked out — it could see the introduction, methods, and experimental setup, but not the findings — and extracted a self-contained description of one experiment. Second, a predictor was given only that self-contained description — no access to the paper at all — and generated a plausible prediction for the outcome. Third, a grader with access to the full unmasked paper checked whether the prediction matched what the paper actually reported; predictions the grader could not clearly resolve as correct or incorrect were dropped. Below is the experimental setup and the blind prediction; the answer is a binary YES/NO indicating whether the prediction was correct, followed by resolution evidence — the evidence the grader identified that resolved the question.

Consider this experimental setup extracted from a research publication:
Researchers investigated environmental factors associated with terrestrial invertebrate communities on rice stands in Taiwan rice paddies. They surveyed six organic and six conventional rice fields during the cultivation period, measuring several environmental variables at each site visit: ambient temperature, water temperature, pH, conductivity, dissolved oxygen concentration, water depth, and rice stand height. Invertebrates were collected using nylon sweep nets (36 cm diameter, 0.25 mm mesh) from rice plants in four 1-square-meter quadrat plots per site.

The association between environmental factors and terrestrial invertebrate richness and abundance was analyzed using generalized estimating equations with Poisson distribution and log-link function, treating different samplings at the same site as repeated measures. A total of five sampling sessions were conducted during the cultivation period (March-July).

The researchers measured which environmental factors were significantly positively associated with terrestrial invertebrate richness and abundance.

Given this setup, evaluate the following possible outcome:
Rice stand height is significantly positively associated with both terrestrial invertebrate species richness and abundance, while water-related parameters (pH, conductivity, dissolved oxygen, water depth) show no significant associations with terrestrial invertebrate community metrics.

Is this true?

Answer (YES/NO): NO